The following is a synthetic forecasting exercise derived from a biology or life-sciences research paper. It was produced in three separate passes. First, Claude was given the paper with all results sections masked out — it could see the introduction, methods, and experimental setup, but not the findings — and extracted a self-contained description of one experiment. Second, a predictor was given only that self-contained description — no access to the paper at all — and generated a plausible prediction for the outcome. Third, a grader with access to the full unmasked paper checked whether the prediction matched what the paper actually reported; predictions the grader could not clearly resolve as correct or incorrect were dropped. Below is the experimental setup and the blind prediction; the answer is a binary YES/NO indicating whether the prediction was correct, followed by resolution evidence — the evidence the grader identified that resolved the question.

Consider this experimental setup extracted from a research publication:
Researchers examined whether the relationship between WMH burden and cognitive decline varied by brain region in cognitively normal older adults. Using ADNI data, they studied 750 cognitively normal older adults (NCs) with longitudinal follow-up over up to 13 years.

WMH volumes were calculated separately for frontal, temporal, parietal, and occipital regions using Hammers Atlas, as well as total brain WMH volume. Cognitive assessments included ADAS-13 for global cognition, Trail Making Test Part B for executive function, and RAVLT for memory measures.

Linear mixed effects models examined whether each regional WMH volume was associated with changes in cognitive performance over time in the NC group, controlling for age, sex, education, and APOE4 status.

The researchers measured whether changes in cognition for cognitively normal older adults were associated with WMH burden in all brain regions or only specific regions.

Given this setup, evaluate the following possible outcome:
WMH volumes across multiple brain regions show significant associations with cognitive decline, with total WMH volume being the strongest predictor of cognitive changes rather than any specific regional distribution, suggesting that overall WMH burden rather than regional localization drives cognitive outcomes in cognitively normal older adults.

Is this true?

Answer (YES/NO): NO